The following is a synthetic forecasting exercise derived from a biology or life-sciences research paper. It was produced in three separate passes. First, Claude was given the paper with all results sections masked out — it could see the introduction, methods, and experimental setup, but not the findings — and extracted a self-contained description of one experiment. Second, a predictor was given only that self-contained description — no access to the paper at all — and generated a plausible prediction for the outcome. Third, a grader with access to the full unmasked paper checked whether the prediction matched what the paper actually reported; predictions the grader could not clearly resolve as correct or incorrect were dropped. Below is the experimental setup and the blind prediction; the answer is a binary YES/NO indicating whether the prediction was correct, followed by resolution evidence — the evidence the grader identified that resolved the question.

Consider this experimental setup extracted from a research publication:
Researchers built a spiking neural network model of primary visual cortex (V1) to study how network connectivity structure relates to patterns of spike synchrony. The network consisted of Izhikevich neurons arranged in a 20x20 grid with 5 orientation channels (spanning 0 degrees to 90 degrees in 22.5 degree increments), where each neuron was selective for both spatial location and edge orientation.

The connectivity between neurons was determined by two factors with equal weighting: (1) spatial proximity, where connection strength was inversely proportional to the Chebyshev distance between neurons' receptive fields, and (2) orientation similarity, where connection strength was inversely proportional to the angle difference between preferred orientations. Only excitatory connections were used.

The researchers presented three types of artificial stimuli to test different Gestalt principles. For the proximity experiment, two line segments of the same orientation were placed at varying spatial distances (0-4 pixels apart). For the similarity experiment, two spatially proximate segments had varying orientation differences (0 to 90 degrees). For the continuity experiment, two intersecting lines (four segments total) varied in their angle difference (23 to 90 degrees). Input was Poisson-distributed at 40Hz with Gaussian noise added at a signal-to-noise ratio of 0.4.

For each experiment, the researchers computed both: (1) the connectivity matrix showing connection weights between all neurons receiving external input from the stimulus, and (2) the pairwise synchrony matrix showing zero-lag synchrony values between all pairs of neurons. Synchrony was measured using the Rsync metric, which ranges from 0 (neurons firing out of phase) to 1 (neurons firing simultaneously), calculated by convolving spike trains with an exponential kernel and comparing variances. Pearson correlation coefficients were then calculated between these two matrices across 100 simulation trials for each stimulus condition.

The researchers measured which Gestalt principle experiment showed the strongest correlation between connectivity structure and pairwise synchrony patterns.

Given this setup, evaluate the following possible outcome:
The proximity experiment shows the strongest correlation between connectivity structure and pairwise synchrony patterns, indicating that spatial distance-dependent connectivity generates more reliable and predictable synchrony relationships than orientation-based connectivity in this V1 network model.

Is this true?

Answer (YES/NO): YES